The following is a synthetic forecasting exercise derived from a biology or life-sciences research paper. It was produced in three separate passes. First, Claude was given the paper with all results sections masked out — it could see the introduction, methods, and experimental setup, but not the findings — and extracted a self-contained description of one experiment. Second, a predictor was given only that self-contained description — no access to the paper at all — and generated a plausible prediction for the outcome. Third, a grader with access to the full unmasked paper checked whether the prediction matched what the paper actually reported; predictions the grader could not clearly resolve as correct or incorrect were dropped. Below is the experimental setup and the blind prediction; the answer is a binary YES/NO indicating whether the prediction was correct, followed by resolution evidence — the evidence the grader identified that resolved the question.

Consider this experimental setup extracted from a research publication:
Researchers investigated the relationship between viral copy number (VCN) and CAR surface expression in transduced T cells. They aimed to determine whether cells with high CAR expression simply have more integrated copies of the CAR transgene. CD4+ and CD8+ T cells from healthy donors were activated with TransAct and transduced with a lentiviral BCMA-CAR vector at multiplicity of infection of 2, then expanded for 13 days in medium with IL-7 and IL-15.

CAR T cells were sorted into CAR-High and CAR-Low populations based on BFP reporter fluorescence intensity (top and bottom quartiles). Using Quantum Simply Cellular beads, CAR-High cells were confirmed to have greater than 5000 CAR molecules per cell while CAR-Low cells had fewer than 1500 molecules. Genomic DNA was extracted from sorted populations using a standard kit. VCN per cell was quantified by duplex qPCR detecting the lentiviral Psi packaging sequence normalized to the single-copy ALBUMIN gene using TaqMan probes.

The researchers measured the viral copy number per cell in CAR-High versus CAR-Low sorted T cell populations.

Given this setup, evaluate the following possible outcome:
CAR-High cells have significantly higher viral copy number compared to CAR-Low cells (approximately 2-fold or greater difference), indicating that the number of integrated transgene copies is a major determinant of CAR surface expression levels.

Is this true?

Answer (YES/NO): YES